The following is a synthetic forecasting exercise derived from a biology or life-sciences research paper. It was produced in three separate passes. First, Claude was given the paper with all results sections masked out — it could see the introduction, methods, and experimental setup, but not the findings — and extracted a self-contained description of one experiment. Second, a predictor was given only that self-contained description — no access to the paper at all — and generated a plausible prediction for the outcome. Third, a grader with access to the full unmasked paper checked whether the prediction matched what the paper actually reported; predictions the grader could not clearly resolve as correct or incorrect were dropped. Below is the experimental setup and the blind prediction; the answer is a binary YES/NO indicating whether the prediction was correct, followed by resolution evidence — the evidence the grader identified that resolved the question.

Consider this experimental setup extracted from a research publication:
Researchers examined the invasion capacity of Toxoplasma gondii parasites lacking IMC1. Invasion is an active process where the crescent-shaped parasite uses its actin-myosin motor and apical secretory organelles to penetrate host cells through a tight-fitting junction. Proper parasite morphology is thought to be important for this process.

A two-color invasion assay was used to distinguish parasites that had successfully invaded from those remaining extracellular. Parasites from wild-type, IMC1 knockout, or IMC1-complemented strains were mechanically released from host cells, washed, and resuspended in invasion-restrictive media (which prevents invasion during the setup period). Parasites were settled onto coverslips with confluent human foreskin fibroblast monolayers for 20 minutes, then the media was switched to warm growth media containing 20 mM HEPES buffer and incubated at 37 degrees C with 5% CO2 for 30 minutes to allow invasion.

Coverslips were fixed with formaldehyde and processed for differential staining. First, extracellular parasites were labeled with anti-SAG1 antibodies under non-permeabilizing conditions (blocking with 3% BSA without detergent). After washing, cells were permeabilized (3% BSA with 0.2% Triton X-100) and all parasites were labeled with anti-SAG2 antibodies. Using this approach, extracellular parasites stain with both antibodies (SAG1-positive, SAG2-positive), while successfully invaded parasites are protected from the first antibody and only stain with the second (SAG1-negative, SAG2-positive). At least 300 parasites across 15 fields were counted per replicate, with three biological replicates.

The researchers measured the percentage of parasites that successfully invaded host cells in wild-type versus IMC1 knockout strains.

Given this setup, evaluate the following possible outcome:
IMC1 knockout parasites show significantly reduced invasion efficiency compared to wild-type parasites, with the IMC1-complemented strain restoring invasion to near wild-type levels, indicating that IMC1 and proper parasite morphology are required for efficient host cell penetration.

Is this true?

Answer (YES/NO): YES